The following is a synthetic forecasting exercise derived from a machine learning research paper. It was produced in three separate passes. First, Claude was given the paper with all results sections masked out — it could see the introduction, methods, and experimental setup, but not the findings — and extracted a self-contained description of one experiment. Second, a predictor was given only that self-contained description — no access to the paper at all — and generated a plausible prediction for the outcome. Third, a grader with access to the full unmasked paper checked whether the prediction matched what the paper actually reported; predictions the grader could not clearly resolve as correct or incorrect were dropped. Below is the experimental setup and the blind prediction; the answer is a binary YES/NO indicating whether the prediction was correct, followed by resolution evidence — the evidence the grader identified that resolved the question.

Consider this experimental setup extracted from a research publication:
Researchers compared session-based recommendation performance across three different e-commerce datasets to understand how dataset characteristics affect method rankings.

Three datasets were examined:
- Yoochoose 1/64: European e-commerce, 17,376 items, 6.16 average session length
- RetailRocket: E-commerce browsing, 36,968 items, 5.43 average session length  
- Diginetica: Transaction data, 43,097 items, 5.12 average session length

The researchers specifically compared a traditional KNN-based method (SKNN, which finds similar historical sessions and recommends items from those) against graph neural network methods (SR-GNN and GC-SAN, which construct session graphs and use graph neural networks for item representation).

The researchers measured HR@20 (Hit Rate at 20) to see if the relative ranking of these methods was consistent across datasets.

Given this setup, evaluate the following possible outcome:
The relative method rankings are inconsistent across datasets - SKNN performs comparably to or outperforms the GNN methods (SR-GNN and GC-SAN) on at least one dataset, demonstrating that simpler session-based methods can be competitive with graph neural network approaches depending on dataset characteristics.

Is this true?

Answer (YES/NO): YES